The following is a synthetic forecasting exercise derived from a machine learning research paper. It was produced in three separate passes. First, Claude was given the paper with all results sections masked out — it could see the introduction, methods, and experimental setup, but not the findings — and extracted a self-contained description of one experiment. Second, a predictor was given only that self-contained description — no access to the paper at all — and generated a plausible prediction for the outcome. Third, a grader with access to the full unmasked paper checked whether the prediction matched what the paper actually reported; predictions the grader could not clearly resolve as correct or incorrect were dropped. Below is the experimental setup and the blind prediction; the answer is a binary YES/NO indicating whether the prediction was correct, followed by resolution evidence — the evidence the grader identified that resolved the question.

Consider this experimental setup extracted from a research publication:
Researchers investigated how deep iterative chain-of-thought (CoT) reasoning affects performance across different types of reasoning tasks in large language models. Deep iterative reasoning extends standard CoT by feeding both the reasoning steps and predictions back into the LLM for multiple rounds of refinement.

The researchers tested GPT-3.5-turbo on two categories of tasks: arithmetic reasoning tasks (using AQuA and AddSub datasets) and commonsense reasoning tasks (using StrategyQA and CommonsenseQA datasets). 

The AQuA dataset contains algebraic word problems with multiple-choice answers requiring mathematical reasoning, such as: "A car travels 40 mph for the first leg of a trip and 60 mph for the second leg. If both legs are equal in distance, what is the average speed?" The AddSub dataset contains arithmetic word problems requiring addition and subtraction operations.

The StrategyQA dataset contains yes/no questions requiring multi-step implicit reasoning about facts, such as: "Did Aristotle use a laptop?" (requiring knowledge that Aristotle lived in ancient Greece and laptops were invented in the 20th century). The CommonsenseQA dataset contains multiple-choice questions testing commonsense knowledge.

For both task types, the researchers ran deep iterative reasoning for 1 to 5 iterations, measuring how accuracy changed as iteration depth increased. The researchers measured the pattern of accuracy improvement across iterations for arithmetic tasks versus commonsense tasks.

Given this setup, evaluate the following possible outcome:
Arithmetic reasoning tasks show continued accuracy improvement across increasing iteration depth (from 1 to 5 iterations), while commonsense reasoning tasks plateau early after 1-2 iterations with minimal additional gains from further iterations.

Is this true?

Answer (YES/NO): NO